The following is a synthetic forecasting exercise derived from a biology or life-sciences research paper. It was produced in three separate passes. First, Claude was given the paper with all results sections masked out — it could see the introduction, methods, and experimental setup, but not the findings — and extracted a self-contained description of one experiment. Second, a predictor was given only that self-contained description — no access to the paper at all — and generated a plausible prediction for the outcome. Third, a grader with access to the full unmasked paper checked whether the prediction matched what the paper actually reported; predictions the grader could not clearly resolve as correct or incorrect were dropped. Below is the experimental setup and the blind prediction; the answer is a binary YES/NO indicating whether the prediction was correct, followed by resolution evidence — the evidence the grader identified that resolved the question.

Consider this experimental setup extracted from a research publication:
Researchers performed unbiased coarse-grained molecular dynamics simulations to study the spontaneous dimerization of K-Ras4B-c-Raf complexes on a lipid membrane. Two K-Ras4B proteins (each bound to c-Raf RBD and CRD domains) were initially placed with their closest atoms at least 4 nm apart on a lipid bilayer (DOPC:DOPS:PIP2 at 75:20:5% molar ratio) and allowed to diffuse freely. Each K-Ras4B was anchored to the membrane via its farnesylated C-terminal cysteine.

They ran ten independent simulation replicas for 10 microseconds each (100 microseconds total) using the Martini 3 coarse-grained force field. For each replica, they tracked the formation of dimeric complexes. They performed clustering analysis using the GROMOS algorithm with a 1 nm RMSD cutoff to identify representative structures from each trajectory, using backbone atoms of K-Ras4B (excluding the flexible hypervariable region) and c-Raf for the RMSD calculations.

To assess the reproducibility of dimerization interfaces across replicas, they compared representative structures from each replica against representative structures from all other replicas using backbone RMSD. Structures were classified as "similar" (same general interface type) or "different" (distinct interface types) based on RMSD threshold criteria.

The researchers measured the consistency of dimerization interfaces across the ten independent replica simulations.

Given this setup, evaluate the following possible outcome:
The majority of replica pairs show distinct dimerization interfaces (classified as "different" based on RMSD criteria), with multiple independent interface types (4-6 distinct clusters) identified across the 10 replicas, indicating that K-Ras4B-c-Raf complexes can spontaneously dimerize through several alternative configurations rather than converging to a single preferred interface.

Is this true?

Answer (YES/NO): NO